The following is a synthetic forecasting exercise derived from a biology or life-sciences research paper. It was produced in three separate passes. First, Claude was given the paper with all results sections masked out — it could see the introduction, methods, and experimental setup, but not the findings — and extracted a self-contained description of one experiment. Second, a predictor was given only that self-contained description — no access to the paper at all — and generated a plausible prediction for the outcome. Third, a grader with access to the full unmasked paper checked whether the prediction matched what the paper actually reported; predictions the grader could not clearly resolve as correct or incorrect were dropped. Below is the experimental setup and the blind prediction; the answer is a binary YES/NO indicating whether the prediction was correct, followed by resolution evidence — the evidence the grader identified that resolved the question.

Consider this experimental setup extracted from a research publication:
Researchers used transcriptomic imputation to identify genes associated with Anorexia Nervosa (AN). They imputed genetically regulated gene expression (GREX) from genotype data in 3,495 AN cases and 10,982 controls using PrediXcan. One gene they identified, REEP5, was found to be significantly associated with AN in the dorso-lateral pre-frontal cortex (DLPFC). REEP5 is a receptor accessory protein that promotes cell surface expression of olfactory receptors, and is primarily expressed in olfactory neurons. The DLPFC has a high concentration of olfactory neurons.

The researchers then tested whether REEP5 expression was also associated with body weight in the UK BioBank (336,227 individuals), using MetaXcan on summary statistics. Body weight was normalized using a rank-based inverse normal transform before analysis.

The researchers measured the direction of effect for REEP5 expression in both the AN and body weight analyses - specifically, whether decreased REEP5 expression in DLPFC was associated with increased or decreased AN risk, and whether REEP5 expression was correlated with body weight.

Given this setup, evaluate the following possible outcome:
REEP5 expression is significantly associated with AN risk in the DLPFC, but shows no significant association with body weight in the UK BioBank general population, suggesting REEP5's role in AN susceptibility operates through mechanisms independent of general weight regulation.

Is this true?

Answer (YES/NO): NO